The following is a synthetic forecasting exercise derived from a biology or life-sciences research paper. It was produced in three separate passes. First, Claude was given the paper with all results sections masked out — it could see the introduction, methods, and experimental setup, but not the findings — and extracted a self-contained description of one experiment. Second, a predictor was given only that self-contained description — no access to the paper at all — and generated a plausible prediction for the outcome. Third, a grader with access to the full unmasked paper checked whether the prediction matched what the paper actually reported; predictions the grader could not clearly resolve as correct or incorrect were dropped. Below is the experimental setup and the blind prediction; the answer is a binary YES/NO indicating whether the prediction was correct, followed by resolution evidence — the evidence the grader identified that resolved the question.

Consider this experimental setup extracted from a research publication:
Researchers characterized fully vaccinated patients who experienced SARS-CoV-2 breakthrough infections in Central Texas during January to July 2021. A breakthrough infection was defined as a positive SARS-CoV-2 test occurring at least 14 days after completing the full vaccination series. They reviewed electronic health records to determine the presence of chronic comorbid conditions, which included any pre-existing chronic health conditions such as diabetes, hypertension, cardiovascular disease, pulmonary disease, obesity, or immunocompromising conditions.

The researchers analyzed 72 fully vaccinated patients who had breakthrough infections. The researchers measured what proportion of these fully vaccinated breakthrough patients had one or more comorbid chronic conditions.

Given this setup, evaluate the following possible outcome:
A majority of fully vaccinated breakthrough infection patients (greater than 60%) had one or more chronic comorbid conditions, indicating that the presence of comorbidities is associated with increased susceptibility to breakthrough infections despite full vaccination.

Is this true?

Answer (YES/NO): YES